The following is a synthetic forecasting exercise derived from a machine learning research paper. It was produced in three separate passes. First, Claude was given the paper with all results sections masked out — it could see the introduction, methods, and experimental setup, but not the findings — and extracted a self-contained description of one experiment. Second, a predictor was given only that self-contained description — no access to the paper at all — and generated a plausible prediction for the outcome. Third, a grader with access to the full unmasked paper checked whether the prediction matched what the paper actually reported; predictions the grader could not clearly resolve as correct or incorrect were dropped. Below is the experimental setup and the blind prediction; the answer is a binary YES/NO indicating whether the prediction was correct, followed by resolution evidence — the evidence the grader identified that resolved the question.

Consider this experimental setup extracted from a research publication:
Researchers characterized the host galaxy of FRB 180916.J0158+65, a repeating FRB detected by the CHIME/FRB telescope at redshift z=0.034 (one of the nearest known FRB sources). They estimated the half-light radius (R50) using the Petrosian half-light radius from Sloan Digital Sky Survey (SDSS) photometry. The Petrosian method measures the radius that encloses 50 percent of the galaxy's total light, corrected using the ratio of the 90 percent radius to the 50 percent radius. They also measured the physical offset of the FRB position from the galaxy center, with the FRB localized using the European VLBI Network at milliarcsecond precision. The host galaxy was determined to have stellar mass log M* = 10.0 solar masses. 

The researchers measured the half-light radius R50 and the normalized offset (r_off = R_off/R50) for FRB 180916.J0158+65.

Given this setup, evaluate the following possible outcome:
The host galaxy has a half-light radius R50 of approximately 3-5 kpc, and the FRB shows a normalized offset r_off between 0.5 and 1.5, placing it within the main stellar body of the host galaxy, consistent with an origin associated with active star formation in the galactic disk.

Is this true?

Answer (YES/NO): YES